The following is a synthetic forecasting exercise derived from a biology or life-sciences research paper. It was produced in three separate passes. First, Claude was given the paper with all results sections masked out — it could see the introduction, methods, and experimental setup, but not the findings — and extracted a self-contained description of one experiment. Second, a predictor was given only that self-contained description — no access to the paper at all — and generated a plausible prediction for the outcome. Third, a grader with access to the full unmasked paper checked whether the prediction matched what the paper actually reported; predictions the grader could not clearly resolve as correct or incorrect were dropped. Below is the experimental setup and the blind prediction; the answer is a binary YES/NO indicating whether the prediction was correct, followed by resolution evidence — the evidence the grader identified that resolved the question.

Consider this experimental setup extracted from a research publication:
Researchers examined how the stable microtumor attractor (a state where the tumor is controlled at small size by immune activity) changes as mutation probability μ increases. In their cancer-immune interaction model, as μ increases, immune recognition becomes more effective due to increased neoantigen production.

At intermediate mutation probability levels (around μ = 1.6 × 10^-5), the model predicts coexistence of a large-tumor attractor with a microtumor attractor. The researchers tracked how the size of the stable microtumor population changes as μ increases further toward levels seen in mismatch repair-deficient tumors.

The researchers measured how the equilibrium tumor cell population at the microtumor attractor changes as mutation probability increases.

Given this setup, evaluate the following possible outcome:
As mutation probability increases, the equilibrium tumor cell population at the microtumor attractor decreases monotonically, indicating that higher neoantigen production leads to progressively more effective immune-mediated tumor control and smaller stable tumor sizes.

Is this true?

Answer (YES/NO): YES